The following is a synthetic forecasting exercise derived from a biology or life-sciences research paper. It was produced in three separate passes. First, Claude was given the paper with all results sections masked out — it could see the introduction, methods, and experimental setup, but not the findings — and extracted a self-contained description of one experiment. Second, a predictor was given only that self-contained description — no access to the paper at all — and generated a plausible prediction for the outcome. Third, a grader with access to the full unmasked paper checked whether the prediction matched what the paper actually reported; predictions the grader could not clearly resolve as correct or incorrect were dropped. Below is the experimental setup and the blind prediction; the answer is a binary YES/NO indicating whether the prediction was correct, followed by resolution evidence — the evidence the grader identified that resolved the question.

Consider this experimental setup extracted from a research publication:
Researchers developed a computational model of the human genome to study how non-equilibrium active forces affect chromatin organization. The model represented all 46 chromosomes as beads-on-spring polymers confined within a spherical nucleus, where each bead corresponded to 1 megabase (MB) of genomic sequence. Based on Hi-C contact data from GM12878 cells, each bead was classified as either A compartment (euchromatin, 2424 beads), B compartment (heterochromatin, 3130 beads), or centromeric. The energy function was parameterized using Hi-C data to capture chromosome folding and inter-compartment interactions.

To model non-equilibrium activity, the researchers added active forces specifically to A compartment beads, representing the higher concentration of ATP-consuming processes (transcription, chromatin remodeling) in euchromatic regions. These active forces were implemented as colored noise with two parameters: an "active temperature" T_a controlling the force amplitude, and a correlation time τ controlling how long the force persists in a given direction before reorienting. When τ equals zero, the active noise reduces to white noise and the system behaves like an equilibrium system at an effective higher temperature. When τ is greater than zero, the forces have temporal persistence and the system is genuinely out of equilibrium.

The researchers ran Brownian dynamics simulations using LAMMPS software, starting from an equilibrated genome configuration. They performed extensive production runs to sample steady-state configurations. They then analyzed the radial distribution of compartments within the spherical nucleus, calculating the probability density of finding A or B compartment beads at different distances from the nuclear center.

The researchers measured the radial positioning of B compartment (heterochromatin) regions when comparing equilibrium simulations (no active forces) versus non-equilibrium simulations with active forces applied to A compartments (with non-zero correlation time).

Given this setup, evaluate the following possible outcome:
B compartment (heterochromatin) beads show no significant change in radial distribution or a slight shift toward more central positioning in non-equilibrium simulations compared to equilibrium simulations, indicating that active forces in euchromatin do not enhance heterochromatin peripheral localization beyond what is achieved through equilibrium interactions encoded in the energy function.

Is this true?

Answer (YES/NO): NO